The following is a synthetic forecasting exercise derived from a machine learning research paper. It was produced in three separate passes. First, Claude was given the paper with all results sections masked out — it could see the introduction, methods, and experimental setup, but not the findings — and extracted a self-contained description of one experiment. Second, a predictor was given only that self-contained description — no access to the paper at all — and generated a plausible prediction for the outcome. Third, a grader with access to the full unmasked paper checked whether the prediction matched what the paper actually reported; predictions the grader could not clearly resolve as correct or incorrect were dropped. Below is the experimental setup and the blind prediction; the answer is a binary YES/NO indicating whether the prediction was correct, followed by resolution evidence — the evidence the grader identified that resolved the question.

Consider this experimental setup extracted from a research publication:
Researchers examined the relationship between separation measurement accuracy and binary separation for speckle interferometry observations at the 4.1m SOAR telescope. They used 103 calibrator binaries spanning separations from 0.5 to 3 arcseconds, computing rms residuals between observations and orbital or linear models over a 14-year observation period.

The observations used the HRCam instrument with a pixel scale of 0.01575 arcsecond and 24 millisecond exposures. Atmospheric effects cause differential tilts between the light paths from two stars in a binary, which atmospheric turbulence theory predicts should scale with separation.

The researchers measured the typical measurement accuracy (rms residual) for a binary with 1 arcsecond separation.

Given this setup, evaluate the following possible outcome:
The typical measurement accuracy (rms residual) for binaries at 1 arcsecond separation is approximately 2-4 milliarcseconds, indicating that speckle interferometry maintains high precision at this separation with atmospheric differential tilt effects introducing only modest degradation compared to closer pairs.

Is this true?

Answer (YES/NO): YES